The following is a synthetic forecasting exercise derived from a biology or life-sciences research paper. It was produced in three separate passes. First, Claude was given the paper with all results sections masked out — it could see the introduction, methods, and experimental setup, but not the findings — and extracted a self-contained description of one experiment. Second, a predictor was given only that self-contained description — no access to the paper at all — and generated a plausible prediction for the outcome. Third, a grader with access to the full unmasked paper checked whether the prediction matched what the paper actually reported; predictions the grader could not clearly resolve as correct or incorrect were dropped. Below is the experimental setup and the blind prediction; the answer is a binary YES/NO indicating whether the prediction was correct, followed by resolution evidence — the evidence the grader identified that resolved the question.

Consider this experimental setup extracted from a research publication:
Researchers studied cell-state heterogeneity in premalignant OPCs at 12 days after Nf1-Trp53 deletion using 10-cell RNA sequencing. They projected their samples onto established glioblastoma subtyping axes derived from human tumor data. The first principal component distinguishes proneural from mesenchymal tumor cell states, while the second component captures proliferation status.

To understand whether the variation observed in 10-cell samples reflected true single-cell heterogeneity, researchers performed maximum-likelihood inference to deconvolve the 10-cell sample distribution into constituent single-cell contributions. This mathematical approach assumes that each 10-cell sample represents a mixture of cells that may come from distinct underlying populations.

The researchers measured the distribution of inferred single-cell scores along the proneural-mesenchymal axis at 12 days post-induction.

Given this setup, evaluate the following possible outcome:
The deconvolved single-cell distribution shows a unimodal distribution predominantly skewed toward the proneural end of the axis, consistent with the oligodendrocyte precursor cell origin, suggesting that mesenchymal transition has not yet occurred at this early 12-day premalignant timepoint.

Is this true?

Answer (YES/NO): NO